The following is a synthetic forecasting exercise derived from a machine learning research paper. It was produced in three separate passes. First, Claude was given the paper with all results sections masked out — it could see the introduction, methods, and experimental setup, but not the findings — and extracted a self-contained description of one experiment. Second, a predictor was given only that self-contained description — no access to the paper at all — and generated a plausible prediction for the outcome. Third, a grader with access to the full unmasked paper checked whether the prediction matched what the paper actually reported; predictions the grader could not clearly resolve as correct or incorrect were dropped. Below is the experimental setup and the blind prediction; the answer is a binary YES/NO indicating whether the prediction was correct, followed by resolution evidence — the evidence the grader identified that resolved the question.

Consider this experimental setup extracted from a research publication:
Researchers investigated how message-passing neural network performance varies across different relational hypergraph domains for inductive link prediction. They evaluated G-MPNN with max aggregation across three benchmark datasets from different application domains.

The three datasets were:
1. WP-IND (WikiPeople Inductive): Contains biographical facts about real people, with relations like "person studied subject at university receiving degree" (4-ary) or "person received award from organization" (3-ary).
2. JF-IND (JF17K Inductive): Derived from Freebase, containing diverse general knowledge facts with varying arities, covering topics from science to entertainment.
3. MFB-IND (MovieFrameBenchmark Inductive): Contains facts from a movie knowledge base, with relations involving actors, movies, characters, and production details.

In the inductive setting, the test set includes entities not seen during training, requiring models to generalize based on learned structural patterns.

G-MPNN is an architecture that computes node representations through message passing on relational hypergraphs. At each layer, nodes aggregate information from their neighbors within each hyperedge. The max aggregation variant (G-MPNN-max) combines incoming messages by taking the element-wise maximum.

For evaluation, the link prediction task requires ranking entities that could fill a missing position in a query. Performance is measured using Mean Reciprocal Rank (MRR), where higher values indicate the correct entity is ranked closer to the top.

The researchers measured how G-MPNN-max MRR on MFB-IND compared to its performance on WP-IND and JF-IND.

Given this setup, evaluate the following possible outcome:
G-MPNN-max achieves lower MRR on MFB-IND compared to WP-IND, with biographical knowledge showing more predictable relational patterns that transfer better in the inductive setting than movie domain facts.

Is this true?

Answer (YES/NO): NO